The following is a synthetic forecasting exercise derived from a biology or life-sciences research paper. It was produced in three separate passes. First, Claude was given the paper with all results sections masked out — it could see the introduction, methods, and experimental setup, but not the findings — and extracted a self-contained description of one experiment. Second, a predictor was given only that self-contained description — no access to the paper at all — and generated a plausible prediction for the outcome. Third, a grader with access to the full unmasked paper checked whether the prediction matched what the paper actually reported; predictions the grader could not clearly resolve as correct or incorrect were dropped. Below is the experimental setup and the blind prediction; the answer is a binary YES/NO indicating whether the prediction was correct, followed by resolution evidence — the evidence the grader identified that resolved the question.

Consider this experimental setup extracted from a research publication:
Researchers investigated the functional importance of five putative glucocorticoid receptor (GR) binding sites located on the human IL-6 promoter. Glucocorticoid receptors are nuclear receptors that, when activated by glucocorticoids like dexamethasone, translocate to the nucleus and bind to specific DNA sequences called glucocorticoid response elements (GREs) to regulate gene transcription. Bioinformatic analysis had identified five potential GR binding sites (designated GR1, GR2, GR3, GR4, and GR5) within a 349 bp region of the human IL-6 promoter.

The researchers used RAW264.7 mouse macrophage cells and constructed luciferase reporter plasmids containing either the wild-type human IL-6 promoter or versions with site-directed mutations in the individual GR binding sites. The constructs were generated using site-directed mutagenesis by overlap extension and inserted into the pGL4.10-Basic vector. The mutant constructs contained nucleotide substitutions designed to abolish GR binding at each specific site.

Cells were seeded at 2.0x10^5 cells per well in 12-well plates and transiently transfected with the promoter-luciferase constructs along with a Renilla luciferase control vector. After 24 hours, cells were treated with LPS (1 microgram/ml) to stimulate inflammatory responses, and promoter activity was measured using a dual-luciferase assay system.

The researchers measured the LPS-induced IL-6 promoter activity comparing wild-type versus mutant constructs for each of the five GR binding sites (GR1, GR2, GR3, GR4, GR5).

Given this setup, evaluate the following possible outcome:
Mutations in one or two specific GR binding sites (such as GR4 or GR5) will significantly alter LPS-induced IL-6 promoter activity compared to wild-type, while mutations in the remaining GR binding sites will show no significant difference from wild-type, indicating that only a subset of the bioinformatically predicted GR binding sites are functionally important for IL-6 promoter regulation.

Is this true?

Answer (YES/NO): NO